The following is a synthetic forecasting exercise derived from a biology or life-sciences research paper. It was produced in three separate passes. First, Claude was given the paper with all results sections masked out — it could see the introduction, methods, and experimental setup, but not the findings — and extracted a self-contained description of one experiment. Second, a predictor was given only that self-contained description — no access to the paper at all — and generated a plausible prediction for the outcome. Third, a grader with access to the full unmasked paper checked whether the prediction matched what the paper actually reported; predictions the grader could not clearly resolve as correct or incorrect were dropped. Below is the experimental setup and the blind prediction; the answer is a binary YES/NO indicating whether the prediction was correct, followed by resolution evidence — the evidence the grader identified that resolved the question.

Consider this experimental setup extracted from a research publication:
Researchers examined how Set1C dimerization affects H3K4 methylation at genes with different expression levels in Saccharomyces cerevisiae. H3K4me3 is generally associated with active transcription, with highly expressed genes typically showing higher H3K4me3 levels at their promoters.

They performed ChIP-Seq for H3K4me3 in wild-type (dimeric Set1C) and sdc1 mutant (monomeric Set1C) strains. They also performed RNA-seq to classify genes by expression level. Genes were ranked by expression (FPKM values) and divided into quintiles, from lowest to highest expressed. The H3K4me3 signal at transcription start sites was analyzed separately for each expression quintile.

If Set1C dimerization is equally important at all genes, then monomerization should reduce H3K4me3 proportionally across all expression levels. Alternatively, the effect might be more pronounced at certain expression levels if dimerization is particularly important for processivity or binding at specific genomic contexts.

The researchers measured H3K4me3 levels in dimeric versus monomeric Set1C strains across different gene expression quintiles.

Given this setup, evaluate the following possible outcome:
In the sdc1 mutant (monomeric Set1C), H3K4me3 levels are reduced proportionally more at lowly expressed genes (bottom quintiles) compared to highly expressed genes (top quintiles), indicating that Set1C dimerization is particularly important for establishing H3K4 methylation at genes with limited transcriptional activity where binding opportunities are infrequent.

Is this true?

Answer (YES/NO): YES